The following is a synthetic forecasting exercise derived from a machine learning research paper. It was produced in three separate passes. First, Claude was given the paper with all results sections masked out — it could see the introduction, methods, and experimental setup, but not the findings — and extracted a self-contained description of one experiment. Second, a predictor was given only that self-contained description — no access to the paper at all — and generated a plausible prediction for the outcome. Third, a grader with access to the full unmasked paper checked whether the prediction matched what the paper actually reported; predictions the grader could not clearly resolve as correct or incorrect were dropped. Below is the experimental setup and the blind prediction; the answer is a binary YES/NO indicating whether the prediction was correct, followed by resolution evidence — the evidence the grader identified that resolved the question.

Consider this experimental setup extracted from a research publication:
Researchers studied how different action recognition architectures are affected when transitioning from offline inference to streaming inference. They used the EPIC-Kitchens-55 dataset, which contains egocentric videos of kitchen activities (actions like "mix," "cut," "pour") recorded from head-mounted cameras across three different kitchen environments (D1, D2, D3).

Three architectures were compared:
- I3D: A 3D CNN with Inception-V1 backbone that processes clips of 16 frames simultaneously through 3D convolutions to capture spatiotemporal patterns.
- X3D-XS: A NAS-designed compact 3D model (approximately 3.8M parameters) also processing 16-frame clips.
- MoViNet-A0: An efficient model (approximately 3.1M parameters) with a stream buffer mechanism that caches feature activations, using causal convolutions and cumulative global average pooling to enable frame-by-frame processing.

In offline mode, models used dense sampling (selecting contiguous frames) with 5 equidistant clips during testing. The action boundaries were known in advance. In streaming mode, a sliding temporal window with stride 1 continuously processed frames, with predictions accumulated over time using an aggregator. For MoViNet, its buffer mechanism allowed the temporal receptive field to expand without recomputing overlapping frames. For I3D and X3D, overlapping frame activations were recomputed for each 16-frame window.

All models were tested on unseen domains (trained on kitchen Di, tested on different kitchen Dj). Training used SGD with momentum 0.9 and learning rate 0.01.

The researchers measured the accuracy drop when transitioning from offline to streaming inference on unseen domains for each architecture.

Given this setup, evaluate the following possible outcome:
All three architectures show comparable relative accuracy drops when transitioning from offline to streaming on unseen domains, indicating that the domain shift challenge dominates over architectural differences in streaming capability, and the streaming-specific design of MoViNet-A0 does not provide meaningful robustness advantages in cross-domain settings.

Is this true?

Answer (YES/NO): NO